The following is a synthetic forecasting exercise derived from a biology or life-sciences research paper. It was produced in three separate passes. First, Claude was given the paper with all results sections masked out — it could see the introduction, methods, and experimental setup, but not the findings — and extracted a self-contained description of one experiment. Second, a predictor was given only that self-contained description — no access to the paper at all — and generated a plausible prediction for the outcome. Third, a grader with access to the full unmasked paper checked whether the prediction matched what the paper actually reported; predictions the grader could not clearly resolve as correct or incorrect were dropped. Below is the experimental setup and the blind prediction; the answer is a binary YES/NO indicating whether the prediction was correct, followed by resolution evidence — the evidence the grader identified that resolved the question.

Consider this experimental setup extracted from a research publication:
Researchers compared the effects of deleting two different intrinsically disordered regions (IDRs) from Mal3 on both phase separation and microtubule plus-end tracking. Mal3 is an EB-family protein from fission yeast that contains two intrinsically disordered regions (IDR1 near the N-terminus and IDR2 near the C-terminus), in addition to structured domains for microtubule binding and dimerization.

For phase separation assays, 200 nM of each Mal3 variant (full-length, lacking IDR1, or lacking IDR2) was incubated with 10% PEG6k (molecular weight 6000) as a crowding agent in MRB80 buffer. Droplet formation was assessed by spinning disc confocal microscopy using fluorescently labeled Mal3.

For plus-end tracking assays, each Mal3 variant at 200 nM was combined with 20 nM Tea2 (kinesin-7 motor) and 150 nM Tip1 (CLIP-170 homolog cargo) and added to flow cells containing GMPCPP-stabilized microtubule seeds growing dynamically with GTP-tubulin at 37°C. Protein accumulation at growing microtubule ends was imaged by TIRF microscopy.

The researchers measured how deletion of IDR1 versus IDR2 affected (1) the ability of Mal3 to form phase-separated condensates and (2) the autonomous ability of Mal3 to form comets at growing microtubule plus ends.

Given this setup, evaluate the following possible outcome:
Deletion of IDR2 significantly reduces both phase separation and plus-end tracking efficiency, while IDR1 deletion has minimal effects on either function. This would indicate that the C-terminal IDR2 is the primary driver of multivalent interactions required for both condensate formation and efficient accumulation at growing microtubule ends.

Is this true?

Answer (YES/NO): NO